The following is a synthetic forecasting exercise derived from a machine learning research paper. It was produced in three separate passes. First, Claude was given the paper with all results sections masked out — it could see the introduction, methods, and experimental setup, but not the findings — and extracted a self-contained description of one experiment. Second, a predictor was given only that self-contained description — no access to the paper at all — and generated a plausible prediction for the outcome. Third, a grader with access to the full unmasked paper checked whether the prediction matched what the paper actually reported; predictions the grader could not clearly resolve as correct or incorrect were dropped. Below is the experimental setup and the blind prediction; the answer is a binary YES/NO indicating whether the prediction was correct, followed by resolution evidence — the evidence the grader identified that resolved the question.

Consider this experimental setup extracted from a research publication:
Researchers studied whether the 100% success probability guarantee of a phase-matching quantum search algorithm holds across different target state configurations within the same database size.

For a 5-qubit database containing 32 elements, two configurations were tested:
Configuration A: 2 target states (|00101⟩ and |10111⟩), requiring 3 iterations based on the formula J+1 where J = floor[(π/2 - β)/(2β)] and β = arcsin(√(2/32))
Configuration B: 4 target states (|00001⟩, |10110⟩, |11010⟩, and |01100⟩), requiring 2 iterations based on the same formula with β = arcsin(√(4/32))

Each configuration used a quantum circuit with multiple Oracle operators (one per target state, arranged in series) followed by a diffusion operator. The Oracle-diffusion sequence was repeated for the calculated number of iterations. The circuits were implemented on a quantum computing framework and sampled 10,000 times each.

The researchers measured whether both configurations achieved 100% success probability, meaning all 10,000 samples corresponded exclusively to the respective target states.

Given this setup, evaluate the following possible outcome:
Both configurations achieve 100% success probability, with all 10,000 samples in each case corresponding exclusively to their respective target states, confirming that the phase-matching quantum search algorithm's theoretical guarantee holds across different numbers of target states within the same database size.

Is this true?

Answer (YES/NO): YES